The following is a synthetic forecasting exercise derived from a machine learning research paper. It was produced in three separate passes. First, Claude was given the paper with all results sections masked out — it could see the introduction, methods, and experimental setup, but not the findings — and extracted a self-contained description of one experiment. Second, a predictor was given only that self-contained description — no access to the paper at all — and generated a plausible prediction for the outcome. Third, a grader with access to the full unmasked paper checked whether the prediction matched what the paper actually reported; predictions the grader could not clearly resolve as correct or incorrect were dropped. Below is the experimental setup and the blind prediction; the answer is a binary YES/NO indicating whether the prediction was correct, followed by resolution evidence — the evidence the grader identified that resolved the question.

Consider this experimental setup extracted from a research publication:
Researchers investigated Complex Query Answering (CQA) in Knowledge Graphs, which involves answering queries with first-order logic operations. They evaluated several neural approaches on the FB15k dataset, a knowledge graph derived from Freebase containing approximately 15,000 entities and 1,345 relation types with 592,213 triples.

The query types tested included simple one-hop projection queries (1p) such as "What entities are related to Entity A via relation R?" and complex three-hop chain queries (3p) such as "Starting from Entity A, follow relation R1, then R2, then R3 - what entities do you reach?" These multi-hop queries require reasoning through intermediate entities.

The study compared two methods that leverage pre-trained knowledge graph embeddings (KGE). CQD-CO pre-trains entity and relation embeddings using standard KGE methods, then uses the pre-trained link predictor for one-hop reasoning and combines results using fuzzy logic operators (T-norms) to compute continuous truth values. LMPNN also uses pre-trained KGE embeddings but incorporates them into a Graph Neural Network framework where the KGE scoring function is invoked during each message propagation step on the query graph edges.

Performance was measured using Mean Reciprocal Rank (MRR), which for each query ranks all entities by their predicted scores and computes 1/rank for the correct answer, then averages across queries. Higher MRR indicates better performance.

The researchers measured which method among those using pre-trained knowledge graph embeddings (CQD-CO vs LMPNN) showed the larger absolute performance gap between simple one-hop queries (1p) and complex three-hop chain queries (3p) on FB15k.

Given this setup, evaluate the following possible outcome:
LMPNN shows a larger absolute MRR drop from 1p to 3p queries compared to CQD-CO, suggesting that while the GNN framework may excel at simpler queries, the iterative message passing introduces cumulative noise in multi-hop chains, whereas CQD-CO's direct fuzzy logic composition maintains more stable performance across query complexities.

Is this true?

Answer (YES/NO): NO